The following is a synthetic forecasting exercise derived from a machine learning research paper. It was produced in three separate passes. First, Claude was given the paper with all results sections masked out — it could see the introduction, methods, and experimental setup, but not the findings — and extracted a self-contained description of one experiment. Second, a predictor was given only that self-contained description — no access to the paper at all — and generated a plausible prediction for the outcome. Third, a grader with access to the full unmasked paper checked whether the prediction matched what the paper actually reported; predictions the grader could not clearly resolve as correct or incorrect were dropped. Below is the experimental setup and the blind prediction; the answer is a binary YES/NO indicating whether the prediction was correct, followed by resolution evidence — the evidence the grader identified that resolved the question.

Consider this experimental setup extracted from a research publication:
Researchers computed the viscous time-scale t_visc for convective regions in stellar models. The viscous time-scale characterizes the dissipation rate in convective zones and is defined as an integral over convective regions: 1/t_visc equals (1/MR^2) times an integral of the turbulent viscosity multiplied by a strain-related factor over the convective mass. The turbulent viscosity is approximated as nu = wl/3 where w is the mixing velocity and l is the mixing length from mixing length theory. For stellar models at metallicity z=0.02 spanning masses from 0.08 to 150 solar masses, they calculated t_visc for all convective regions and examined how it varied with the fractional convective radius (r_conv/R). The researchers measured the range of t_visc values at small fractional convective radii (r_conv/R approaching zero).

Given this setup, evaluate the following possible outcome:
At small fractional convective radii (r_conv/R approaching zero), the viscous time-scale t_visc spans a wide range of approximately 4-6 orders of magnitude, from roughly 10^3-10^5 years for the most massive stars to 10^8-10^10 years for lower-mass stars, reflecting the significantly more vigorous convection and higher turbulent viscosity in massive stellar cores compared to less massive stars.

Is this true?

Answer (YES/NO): NO